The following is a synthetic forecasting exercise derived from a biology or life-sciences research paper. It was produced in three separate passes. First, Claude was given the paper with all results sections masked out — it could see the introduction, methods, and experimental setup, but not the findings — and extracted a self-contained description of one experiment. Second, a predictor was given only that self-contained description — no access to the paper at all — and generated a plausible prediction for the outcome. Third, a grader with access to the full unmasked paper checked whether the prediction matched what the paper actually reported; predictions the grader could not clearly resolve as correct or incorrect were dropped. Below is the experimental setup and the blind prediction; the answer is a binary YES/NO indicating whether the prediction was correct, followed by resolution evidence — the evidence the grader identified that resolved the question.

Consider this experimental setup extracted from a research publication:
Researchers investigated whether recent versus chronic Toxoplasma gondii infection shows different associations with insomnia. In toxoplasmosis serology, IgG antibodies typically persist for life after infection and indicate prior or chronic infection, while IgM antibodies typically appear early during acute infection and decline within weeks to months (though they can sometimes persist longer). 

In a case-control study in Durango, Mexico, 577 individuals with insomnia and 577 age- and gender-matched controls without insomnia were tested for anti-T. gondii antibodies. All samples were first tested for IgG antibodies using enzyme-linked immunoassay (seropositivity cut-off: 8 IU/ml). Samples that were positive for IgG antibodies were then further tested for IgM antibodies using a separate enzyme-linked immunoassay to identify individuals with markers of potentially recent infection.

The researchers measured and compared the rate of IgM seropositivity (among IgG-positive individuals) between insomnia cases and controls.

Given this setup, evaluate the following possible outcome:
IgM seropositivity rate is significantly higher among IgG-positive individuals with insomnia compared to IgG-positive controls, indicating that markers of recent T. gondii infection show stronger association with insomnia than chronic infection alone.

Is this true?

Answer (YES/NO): NO